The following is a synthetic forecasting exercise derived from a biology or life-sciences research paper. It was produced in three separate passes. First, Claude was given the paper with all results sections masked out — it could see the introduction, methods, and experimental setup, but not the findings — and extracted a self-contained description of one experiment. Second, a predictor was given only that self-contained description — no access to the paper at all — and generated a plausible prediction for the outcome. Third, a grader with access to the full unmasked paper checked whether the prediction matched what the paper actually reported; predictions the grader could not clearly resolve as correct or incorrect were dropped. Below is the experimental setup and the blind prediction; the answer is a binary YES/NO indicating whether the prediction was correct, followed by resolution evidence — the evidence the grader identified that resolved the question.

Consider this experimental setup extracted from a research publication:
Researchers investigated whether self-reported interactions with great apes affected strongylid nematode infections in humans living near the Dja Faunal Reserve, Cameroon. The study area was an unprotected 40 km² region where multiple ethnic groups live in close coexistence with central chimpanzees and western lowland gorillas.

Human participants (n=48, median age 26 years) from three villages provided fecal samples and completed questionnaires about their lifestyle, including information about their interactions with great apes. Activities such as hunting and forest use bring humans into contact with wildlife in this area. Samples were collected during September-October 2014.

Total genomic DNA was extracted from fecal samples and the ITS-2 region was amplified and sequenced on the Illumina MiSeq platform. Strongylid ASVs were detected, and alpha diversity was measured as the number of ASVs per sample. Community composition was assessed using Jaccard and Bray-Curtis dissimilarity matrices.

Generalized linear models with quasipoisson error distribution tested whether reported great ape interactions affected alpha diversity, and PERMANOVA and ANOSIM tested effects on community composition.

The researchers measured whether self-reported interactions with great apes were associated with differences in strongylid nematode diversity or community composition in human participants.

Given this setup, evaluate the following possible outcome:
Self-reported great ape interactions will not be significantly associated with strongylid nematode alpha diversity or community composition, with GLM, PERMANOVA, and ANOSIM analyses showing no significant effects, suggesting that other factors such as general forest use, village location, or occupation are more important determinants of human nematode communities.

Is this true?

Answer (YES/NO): YES